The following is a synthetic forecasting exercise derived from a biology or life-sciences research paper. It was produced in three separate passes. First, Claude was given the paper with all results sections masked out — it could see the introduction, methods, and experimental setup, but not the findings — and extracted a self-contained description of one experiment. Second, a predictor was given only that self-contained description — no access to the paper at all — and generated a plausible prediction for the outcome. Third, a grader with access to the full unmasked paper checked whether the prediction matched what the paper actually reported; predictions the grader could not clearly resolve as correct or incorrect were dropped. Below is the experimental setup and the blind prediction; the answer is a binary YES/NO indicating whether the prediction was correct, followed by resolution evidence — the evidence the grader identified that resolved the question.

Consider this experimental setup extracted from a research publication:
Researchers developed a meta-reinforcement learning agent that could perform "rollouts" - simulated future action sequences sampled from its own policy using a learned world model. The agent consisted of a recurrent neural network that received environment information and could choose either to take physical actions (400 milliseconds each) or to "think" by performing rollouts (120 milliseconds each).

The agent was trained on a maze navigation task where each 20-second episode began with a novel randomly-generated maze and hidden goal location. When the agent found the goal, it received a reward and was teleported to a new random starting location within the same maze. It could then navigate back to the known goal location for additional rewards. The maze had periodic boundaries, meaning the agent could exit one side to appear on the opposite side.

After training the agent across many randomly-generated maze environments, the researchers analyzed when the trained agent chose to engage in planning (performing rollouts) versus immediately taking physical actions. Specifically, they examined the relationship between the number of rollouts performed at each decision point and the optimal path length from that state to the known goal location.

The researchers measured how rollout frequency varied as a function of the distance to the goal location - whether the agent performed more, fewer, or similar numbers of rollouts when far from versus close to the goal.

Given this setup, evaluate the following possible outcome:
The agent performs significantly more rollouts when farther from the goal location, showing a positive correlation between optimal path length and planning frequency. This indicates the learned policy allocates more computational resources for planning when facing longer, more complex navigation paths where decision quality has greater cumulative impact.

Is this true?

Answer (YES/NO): YES